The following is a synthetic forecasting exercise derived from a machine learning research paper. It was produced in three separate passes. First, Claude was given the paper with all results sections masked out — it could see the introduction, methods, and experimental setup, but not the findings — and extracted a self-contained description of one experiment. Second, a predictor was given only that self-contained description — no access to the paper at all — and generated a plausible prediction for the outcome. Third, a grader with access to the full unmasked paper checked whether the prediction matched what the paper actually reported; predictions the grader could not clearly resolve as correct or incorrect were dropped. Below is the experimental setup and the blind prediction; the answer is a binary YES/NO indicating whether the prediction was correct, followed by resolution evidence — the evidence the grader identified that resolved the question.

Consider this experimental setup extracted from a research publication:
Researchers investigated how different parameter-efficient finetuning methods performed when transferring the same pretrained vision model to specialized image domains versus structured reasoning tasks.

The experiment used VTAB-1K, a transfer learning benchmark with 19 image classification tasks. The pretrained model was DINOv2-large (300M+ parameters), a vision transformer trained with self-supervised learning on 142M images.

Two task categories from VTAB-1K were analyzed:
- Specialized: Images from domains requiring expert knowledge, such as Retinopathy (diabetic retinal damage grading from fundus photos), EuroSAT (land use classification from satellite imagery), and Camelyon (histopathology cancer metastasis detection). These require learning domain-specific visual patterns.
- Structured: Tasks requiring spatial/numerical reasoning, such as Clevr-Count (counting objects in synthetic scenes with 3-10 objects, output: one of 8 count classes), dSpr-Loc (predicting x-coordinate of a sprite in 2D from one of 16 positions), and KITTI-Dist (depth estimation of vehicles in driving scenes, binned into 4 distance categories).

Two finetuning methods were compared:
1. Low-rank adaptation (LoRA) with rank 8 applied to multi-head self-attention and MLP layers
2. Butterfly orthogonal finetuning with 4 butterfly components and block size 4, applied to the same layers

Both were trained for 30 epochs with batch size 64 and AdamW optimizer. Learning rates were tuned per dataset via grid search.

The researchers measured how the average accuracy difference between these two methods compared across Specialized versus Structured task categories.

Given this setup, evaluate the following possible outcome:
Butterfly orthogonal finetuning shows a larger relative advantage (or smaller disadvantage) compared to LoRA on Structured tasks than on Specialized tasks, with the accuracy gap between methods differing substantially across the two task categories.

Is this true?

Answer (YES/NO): YES